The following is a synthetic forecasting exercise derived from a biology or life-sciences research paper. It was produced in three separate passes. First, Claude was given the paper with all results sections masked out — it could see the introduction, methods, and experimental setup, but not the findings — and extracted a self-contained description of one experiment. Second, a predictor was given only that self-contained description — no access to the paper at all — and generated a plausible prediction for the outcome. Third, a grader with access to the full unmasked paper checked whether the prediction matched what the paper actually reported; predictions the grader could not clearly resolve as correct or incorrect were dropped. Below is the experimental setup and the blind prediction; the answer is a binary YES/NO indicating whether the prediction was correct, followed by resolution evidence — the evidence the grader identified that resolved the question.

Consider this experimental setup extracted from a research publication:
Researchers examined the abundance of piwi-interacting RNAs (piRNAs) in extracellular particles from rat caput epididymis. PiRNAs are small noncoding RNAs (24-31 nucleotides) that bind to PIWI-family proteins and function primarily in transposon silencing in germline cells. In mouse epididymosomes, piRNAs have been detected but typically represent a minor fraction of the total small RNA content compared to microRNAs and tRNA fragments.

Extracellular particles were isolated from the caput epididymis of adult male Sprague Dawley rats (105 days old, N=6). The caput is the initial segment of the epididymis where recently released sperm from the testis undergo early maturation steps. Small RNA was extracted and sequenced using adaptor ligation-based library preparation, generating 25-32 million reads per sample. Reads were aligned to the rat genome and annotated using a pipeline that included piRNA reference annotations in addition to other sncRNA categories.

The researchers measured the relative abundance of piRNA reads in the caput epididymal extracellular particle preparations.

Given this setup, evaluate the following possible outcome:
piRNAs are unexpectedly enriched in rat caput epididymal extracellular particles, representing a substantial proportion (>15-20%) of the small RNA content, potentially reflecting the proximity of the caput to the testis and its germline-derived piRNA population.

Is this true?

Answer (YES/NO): YES